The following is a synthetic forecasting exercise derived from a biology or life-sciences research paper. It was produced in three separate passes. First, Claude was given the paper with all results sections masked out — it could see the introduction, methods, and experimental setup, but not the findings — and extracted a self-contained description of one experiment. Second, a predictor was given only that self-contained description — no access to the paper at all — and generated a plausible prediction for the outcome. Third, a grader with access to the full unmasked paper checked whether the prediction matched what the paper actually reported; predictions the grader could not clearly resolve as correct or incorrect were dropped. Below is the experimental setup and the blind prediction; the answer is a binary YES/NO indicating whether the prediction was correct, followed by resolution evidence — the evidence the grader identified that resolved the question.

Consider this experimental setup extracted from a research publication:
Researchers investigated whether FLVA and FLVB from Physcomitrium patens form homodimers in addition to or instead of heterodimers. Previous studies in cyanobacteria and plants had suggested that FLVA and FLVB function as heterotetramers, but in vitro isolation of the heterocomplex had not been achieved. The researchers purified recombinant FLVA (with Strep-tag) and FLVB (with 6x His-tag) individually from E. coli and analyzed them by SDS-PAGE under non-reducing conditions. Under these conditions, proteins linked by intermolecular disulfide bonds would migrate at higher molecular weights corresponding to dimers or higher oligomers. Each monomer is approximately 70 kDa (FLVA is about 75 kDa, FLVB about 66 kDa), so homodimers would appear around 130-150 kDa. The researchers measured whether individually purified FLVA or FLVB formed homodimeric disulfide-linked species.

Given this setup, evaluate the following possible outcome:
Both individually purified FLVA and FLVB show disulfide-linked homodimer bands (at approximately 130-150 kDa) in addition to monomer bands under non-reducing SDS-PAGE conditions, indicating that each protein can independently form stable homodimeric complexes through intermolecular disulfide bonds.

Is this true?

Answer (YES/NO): YES